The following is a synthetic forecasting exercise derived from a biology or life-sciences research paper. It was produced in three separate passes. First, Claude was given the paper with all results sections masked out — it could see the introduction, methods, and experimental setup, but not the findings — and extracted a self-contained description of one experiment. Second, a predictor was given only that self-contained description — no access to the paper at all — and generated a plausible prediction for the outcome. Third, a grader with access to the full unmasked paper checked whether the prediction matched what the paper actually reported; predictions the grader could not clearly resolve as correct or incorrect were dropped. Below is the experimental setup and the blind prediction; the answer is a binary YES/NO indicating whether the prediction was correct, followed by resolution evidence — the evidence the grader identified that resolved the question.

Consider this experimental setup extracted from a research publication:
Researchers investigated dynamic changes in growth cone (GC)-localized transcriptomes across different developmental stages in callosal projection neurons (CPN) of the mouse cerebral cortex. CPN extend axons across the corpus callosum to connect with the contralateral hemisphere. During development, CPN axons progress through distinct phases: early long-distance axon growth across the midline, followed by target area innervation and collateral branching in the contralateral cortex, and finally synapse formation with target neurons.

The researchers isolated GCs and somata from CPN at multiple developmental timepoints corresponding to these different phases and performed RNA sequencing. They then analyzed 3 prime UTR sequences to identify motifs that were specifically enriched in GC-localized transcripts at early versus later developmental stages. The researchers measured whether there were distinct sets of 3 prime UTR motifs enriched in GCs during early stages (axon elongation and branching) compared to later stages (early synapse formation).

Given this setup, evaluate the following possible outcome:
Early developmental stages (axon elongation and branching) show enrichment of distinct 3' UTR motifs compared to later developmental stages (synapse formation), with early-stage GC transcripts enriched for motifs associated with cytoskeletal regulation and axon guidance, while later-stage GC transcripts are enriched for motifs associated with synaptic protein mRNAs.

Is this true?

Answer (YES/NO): NO